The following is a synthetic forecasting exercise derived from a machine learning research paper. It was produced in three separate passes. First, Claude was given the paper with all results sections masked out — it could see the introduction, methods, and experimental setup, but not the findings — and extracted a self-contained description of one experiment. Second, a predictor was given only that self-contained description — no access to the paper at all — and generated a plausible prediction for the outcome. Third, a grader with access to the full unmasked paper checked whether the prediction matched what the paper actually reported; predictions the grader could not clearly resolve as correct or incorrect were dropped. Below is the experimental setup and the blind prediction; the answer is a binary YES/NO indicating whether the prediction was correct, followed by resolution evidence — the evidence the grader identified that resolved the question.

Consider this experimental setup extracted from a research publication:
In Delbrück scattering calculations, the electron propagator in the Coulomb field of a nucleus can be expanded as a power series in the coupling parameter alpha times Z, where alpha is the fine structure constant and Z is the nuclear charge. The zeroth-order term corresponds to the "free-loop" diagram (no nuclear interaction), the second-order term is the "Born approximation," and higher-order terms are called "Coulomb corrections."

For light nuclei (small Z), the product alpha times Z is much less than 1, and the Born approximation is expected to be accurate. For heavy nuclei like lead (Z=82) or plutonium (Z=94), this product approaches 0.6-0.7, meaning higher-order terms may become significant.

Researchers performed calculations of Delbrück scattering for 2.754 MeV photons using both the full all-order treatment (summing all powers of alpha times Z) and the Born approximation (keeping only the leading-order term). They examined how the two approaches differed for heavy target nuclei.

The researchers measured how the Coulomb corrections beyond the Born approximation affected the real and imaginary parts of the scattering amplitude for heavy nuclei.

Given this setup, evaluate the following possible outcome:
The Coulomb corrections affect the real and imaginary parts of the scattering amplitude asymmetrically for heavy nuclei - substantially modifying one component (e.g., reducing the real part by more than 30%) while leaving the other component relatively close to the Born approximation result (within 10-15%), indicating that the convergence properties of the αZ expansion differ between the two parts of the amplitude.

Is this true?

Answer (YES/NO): NO